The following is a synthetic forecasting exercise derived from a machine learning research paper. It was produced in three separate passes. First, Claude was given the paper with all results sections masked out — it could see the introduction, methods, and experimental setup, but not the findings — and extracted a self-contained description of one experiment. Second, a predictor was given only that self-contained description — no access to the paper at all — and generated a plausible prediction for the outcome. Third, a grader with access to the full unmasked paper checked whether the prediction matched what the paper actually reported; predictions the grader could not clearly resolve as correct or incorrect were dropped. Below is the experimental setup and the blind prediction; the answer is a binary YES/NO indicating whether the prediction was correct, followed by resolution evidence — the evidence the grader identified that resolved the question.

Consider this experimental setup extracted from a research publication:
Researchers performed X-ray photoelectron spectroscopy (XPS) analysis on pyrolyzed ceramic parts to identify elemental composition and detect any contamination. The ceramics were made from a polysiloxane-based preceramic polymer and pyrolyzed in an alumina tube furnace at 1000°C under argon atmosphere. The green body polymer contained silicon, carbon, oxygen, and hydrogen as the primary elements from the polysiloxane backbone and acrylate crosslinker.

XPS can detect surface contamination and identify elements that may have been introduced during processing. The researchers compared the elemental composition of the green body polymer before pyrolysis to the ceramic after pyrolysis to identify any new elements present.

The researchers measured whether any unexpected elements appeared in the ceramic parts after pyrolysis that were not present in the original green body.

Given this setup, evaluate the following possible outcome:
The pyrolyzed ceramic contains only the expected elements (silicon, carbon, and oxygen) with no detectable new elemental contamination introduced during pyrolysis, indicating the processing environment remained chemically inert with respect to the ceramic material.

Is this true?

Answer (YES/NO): NO